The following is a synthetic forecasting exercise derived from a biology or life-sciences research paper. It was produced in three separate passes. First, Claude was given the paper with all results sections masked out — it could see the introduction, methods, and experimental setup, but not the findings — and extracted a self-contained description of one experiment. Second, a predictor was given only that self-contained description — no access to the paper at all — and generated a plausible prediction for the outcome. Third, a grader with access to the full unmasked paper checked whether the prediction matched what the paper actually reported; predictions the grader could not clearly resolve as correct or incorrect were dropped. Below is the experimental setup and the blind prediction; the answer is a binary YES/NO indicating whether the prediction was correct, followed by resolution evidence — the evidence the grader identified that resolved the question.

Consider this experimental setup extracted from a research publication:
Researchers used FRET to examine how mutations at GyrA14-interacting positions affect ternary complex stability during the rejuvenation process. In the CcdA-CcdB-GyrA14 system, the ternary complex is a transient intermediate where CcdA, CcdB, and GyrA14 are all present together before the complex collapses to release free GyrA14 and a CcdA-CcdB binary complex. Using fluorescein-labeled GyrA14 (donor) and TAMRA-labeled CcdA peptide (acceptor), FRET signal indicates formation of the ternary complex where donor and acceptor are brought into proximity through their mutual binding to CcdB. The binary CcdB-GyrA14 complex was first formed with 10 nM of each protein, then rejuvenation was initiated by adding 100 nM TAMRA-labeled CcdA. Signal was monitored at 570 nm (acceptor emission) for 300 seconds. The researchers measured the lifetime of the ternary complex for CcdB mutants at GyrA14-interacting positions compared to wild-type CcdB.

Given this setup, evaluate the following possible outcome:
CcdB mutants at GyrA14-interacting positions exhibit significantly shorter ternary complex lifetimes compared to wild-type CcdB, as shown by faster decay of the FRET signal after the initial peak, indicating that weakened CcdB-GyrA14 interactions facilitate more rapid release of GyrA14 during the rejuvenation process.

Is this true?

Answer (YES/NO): YES